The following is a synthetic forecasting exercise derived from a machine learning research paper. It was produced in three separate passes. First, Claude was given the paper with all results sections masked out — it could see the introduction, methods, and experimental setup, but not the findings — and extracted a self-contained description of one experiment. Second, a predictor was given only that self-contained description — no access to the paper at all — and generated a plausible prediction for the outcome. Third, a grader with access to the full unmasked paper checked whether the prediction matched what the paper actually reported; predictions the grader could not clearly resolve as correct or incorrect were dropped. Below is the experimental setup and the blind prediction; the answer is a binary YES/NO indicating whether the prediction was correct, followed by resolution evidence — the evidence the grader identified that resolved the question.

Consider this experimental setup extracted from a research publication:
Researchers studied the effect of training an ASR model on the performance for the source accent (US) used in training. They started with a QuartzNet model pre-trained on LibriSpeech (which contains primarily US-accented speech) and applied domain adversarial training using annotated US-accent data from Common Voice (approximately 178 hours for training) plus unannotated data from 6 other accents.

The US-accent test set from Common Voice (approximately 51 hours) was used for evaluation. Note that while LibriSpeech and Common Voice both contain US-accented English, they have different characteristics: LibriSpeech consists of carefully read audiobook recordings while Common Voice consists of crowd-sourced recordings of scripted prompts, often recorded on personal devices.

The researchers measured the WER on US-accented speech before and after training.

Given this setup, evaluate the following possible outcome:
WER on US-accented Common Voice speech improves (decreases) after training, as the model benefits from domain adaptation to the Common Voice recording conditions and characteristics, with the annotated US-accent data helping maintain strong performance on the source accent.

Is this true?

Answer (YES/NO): YES